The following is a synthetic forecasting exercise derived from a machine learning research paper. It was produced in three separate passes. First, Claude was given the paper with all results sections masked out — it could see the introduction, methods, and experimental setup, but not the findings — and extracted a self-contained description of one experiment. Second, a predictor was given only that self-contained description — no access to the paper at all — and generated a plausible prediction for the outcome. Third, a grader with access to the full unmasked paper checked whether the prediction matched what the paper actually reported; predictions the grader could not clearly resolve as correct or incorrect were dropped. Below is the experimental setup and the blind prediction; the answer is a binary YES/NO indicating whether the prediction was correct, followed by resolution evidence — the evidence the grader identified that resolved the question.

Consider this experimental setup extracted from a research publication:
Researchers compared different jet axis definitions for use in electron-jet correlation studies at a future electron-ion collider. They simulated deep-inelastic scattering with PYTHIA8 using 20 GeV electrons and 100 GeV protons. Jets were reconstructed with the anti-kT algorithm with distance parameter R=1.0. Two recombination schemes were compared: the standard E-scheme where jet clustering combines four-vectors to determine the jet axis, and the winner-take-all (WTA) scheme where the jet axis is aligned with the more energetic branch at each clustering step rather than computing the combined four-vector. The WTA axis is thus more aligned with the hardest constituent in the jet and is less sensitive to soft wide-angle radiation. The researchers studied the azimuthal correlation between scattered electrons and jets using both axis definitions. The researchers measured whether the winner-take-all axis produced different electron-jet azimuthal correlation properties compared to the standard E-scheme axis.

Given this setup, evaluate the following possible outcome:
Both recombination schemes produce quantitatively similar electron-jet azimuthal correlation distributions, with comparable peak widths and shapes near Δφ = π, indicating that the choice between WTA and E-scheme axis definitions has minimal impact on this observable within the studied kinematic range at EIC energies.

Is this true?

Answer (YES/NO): NO